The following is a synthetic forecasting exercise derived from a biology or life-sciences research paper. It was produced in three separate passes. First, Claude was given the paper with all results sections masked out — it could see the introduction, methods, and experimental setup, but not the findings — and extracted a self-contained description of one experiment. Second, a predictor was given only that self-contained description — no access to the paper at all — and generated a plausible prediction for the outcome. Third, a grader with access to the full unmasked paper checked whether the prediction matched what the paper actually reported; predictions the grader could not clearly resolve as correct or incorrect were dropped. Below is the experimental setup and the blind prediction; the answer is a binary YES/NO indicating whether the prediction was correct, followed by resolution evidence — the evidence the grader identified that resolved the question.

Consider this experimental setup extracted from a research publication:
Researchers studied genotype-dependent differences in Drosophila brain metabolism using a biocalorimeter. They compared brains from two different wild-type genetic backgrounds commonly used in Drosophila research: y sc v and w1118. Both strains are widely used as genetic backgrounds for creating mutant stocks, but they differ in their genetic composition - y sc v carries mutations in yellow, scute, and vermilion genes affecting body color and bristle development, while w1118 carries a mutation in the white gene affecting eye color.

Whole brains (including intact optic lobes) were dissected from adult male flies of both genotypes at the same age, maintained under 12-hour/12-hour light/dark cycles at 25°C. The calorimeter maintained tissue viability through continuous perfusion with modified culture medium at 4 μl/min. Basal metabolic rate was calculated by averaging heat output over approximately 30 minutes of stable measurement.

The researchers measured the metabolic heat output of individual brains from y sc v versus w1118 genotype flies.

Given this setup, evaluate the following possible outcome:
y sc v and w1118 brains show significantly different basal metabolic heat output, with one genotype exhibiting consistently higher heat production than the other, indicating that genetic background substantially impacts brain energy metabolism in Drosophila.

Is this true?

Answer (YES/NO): NO